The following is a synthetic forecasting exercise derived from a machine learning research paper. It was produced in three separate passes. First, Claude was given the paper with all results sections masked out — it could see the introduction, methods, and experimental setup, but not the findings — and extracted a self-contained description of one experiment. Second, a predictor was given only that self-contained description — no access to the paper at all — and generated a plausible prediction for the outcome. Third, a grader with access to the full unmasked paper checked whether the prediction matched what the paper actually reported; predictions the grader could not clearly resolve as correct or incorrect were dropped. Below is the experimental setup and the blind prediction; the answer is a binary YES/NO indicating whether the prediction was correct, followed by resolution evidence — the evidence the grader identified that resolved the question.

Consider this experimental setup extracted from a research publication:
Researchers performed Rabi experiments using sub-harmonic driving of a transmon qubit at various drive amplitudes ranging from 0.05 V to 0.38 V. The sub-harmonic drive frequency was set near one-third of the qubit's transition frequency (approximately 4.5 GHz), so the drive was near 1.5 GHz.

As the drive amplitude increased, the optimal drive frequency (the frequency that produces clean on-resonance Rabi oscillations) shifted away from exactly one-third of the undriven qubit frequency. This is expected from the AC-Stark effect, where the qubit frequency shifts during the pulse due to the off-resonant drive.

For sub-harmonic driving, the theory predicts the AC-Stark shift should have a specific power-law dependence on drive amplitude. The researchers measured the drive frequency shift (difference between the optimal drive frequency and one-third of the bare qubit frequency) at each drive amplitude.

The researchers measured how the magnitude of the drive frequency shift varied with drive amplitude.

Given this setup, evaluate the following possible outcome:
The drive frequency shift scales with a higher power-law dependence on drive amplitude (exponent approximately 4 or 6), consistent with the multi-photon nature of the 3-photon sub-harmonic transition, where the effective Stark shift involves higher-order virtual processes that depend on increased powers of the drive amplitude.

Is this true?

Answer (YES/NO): NO